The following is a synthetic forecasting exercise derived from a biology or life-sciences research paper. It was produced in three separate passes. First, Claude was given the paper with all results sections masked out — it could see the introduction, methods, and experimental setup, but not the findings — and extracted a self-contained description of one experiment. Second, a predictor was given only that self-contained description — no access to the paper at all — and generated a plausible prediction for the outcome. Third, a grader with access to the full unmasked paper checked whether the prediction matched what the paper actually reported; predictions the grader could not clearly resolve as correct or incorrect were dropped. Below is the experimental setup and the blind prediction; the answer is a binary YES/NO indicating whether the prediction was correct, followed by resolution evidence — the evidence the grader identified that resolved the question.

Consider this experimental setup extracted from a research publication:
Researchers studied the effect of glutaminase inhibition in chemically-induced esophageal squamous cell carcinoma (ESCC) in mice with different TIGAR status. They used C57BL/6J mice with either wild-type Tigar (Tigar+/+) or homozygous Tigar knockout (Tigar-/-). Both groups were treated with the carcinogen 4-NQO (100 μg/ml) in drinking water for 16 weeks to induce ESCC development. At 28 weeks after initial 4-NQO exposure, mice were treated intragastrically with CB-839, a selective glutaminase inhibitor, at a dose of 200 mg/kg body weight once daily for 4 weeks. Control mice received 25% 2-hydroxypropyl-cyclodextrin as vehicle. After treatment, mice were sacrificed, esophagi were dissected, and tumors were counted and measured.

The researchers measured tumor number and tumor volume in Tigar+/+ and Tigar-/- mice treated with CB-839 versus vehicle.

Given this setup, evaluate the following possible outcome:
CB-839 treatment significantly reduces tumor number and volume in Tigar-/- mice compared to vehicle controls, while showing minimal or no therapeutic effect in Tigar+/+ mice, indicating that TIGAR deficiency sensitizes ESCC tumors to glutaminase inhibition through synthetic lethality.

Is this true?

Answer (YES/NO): NO